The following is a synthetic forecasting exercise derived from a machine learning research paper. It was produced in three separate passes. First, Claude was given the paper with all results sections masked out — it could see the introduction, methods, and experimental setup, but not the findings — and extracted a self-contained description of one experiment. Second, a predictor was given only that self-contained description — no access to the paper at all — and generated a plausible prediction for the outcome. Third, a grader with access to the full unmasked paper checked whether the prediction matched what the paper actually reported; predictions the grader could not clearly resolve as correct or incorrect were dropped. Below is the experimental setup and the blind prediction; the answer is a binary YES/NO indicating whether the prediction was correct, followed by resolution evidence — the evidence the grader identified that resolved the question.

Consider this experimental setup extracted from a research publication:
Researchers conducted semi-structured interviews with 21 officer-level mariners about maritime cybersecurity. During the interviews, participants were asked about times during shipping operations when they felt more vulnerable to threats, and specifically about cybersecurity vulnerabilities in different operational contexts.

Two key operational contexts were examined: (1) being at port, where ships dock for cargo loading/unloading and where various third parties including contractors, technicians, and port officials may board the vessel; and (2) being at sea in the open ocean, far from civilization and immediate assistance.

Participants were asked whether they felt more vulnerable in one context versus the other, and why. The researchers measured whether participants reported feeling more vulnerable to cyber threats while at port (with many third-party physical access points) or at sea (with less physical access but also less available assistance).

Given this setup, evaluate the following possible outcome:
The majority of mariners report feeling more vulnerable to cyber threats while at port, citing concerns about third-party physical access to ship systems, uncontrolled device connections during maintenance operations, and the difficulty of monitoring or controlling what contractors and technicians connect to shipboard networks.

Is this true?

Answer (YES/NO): NO